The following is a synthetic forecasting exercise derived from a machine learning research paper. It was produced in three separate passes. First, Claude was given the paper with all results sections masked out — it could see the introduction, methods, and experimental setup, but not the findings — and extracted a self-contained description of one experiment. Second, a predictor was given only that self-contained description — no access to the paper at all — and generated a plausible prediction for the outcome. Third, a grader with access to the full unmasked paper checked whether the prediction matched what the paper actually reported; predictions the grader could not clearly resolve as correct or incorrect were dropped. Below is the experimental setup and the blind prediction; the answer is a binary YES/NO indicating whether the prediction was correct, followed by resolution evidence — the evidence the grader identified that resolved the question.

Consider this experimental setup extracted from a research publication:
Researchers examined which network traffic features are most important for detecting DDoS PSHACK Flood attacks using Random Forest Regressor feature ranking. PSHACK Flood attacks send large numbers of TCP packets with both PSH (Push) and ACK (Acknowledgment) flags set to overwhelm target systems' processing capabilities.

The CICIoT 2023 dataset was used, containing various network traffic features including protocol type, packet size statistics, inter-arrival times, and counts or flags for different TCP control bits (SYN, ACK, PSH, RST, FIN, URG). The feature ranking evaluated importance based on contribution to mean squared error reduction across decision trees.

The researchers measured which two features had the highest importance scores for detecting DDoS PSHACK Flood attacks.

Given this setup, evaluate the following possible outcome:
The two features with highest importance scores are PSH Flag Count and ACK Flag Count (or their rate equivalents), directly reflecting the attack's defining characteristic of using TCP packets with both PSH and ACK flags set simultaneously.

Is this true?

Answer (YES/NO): YES